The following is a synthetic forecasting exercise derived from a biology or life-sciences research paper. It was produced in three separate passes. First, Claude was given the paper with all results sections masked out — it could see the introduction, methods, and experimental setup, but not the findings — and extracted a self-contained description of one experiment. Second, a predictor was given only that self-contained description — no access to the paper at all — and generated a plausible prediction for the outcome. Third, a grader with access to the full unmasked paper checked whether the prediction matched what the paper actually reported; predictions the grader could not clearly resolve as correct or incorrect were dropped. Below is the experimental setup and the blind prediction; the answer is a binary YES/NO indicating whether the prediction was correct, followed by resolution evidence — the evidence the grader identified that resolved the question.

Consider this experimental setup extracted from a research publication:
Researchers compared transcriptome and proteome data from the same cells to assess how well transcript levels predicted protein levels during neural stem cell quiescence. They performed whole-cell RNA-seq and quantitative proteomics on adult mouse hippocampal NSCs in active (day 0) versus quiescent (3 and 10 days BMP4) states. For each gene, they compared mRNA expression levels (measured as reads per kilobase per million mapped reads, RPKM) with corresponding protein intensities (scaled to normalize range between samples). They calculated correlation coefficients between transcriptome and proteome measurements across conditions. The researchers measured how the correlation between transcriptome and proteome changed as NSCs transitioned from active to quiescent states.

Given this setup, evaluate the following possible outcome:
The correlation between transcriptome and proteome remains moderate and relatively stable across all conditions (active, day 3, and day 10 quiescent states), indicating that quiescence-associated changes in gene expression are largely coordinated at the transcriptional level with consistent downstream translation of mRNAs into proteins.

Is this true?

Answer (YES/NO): NO